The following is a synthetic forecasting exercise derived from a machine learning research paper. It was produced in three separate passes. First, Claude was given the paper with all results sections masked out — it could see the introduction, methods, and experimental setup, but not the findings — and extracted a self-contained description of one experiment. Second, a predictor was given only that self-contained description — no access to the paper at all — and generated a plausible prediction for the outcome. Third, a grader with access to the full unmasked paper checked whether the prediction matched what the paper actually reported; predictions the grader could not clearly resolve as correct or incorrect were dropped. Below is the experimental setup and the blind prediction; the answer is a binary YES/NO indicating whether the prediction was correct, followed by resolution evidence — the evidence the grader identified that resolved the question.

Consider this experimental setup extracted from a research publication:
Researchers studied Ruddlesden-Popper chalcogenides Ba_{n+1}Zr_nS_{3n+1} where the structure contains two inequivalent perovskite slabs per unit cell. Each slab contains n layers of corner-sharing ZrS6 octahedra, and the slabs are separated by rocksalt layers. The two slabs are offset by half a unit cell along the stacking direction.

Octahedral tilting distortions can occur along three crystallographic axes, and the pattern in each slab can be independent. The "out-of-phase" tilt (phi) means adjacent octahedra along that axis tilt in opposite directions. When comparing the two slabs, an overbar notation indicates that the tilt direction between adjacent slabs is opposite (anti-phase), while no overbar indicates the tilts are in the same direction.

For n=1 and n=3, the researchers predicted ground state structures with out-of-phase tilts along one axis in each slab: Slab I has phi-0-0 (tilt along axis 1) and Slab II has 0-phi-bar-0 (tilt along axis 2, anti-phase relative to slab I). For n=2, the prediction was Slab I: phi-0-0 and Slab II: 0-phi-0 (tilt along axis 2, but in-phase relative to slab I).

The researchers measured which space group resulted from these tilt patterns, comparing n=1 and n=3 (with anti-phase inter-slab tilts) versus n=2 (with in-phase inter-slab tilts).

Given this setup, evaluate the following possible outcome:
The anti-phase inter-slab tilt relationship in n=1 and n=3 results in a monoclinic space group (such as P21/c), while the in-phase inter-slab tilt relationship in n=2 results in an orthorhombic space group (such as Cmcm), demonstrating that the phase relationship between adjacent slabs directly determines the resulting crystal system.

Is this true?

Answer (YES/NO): NO